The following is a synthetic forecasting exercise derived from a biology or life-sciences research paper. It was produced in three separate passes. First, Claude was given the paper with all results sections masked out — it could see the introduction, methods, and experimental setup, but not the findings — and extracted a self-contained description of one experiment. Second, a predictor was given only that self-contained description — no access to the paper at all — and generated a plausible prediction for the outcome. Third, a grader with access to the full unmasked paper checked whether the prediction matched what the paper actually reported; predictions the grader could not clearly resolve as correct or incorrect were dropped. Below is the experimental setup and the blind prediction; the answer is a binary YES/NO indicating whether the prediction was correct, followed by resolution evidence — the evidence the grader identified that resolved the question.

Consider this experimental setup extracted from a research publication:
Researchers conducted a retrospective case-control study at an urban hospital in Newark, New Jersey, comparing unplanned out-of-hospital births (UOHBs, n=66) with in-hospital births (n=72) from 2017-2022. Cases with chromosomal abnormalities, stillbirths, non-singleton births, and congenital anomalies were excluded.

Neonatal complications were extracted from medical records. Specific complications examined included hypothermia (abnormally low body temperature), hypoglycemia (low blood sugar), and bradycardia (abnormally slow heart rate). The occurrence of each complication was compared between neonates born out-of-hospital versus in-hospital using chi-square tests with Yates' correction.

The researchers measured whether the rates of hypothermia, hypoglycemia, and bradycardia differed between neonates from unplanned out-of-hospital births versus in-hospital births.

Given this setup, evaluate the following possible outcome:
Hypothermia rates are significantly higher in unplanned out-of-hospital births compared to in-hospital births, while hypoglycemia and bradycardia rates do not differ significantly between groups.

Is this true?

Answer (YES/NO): NO